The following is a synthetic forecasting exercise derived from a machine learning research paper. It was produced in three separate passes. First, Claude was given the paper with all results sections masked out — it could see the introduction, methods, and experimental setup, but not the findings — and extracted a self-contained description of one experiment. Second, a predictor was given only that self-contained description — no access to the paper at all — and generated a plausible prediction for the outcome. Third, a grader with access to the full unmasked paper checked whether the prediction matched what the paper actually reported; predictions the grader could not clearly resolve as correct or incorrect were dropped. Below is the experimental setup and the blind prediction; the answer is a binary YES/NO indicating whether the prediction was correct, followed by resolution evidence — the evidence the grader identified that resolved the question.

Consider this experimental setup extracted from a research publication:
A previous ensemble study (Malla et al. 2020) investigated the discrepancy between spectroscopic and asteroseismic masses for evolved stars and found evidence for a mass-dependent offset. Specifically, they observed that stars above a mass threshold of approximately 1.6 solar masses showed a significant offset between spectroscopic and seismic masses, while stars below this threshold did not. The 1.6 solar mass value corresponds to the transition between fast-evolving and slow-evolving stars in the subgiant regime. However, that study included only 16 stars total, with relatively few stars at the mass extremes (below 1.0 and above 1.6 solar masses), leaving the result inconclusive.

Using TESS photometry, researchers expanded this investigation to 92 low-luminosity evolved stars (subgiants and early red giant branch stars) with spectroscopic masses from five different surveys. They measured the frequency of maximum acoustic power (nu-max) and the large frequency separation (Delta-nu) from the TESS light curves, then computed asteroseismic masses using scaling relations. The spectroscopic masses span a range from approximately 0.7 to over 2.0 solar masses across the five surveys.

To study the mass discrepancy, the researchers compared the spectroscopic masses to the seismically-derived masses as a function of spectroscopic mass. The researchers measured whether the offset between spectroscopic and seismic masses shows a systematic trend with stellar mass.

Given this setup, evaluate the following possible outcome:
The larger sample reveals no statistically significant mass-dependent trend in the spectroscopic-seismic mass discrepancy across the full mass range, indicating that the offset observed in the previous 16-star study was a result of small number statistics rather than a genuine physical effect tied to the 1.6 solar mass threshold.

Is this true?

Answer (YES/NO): NO